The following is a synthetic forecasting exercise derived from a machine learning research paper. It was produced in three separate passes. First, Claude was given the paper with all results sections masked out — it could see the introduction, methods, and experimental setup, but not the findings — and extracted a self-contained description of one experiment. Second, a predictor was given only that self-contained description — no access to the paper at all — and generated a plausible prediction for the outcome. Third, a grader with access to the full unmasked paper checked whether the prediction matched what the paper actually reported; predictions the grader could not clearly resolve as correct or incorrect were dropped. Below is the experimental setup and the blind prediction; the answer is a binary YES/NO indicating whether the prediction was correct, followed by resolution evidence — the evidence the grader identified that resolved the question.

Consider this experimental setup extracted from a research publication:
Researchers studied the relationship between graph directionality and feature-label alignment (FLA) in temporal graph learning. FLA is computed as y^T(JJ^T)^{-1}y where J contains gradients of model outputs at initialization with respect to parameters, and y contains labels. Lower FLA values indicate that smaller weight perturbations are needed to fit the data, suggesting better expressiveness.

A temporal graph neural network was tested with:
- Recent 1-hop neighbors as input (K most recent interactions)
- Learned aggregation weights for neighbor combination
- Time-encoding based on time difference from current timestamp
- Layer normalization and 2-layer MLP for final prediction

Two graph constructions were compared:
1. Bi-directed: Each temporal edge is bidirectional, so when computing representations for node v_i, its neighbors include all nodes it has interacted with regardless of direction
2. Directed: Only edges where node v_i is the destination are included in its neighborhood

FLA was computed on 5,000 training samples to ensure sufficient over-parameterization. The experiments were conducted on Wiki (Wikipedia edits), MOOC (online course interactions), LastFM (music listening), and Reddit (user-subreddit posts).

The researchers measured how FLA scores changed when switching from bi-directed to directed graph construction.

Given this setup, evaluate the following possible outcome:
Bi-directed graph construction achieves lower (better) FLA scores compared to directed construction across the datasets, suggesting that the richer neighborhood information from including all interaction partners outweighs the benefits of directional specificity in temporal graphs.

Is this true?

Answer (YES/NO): YES